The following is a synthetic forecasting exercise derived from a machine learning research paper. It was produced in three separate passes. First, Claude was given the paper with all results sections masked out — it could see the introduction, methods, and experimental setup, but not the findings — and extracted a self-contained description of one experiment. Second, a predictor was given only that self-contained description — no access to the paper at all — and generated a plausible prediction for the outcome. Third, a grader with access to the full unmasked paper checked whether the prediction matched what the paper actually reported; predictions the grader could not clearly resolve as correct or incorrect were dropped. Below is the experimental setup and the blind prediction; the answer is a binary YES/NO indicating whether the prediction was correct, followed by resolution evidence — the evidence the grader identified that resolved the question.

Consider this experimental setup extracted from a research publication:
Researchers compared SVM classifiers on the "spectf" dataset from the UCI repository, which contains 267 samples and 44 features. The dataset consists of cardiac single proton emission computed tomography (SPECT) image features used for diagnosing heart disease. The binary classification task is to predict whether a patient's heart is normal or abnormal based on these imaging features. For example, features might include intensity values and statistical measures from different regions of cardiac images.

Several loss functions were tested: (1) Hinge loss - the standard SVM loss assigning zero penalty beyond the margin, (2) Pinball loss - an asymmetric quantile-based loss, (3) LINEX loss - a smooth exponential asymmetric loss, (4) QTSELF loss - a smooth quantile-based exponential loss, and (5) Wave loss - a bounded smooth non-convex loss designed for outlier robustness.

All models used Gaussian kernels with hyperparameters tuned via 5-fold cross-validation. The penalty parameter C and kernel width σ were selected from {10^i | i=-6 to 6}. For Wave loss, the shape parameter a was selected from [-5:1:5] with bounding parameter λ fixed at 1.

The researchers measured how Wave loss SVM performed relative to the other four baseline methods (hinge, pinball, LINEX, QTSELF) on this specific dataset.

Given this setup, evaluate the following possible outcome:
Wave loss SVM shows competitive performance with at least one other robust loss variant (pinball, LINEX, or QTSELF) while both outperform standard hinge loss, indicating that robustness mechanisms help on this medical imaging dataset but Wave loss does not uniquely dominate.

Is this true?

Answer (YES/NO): NO